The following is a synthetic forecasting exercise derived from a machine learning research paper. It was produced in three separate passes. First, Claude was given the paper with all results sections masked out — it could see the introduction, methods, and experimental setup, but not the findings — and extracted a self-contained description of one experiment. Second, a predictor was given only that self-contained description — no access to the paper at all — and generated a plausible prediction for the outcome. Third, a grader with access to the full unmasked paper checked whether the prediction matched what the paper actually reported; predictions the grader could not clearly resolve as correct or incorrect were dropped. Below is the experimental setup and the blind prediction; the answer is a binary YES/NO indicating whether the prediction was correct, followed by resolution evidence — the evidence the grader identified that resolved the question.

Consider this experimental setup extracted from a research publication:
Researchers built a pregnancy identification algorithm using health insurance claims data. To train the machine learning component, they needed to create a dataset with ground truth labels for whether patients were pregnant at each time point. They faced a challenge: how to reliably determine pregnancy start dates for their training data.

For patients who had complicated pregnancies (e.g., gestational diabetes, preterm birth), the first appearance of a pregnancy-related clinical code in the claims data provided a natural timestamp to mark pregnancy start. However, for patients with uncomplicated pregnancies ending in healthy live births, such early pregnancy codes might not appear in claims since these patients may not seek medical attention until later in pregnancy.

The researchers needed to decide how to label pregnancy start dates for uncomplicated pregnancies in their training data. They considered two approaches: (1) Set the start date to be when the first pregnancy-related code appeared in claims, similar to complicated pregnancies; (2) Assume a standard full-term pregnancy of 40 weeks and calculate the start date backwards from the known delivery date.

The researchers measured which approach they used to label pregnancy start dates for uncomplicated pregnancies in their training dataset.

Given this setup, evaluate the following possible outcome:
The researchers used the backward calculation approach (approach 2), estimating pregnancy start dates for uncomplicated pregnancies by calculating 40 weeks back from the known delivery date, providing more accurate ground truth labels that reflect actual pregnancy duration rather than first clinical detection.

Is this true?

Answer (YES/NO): YES